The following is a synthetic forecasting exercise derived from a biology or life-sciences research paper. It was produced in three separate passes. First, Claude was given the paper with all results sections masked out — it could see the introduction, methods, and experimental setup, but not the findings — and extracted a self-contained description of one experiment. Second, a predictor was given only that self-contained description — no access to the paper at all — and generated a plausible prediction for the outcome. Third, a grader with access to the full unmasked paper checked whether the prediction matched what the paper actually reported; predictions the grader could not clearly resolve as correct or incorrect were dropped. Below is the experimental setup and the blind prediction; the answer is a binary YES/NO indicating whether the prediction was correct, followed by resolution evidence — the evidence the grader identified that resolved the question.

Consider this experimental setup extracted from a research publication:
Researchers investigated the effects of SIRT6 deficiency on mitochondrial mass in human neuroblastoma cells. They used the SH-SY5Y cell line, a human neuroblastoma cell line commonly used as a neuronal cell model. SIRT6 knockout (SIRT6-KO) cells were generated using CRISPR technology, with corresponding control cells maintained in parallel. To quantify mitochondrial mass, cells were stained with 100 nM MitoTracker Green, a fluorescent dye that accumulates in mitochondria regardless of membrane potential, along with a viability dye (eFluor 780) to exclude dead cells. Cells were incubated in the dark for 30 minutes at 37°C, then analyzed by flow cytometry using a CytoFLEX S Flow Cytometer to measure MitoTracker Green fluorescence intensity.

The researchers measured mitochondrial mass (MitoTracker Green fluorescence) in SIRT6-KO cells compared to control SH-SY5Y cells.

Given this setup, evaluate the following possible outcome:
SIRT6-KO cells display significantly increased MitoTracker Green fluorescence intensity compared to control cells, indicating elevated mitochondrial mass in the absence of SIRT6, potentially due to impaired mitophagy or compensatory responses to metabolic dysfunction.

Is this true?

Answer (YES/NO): NO